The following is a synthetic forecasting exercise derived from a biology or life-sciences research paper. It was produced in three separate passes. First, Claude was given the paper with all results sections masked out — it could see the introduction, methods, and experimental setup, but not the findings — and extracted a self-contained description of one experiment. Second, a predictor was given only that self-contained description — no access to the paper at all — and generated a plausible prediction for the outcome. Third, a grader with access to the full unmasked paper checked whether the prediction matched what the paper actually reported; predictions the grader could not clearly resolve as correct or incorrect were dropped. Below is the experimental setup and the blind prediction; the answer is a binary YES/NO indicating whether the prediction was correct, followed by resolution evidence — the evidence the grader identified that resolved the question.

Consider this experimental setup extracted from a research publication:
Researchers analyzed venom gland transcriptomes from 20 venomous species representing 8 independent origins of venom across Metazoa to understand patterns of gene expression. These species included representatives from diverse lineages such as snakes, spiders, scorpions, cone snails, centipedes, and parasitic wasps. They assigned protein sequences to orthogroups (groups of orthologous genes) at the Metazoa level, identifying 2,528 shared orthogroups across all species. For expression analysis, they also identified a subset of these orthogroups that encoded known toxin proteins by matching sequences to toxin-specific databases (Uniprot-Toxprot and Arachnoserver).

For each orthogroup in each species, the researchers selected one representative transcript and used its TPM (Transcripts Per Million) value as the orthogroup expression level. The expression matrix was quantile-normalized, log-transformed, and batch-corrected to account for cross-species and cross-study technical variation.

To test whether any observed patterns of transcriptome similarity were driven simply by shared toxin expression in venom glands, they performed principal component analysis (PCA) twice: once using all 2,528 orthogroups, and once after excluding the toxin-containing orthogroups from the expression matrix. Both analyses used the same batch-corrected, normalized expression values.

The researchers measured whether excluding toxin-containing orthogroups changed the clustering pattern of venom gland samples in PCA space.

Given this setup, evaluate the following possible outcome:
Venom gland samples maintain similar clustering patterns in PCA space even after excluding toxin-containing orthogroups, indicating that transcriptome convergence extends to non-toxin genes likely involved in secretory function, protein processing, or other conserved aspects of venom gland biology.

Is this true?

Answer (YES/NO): YES